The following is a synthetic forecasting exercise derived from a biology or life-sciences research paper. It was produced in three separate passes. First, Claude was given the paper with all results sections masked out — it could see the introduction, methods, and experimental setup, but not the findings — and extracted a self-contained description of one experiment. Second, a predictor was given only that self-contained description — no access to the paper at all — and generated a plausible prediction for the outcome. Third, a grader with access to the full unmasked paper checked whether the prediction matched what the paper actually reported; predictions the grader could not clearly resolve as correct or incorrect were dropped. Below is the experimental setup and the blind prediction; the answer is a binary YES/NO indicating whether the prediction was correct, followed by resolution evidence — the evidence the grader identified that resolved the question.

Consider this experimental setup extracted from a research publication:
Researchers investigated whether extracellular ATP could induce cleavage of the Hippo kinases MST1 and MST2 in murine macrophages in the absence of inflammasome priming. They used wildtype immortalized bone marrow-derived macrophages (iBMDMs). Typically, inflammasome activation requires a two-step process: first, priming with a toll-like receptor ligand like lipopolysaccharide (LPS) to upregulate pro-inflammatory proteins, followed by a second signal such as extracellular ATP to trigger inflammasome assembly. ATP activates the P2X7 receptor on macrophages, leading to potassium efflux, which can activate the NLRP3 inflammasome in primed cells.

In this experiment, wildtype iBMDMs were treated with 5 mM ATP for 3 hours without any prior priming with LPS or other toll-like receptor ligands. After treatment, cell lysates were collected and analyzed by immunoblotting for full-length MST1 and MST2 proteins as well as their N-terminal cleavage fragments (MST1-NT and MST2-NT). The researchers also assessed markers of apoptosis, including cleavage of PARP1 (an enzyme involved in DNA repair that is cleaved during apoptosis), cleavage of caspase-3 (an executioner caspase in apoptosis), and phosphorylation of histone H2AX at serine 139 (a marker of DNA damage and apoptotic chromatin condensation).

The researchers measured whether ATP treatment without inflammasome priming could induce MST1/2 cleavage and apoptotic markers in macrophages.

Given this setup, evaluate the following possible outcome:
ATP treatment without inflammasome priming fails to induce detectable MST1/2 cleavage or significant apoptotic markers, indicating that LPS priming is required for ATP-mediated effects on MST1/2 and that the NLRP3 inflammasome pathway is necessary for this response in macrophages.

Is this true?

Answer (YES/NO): NO